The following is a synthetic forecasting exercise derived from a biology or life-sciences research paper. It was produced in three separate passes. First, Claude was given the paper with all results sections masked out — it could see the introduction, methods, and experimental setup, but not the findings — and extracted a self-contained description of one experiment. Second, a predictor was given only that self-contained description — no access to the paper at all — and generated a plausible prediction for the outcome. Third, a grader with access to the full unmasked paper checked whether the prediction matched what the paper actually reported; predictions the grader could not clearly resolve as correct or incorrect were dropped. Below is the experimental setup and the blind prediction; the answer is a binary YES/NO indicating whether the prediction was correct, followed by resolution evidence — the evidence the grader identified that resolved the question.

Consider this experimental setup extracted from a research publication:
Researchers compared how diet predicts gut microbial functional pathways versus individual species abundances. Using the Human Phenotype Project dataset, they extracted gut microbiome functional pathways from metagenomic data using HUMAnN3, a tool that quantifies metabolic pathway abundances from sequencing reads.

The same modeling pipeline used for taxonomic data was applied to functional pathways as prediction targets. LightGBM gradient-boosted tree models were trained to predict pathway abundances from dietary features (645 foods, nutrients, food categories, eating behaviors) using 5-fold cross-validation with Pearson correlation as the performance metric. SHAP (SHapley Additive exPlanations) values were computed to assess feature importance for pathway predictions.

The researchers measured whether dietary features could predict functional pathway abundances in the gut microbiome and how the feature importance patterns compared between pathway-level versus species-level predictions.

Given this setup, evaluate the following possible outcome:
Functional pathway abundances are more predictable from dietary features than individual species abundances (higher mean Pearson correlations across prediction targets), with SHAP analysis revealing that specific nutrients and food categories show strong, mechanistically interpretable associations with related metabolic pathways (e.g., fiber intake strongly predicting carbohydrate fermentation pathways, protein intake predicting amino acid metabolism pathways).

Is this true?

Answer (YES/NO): NO